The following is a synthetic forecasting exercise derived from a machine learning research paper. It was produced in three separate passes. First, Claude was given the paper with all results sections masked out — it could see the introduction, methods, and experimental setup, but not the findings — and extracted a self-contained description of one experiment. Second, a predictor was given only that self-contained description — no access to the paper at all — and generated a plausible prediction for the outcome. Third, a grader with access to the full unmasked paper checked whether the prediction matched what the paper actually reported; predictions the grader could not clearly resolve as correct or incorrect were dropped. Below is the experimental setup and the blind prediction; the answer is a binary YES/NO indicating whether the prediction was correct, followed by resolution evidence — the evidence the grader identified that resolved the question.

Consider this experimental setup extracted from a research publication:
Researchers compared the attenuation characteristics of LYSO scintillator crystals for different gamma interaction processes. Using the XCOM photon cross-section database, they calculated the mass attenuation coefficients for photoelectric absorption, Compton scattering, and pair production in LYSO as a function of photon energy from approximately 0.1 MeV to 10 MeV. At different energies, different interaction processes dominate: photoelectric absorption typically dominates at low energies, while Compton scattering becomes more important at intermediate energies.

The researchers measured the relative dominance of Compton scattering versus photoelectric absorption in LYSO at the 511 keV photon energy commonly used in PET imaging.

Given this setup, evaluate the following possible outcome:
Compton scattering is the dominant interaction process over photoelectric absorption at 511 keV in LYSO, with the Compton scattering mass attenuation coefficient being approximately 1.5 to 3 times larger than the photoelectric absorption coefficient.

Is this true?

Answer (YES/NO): YES